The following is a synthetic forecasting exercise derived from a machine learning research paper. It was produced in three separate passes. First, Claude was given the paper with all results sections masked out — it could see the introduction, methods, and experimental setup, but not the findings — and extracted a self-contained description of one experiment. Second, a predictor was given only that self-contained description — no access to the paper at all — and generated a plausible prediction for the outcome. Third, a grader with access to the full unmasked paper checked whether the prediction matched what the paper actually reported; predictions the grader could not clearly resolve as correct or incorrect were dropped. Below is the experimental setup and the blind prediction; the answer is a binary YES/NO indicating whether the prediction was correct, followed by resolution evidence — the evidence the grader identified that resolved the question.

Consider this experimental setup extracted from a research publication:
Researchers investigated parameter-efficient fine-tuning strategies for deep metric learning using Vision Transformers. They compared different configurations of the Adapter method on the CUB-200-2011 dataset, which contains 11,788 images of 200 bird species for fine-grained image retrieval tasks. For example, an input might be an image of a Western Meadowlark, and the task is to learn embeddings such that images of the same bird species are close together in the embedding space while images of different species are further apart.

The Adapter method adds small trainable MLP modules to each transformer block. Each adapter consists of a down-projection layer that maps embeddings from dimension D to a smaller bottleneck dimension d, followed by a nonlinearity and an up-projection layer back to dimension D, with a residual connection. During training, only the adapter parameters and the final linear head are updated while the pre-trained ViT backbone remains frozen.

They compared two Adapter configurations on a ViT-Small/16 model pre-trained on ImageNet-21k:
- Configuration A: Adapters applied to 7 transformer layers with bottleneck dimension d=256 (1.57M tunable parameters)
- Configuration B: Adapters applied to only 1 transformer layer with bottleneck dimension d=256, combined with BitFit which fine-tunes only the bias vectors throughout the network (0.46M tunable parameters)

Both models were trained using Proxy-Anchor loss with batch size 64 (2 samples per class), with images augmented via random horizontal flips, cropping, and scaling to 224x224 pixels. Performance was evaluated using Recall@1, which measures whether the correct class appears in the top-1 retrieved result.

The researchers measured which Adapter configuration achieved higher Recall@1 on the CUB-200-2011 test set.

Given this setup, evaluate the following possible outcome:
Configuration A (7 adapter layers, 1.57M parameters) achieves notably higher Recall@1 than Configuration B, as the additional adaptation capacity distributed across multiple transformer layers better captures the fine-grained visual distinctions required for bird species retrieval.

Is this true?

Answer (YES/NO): NO